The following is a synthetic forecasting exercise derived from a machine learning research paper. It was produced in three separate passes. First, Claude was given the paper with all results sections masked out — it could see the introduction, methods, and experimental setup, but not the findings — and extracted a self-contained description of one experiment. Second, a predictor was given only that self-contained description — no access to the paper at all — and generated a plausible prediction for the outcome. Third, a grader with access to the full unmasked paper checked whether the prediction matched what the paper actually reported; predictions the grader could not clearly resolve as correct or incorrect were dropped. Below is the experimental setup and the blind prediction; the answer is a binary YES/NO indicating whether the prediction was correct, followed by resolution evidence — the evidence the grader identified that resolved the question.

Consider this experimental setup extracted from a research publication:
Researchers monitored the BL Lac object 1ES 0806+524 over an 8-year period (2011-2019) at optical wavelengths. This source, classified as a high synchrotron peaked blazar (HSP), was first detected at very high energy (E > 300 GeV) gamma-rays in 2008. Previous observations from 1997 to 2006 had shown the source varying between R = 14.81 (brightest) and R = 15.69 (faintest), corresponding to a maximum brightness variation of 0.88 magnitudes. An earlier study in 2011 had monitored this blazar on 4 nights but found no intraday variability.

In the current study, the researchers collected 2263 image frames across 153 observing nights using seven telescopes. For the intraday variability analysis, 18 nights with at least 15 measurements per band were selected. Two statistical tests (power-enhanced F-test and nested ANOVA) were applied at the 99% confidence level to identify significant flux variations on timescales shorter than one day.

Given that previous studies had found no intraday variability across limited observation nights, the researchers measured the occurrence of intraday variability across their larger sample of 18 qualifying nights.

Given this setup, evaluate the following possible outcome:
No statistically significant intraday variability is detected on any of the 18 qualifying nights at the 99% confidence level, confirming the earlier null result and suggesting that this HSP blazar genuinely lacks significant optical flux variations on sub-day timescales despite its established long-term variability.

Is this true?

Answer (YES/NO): NO